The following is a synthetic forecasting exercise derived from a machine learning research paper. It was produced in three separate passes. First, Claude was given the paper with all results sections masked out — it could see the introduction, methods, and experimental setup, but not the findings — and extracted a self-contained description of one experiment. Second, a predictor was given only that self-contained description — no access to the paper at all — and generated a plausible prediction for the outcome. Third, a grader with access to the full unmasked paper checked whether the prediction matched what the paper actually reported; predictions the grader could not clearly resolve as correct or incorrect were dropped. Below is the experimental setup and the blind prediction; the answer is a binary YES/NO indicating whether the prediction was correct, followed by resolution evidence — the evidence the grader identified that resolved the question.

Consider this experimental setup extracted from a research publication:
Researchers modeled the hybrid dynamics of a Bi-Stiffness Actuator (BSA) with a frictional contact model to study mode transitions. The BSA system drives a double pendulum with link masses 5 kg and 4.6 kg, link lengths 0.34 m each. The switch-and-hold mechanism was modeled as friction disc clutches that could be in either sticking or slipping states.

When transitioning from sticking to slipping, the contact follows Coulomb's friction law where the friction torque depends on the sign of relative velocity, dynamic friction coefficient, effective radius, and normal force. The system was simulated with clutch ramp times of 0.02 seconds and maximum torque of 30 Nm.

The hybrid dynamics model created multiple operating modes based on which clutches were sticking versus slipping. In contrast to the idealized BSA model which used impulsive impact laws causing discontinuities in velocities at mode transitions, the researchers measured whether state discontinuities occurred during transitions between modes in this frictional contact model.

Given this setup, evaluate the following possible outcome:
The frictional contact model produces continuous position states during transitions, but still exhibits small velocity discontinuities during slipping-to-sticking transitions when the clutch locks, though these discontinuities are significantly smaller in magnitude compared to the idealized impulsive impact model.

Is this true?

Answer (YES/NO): NO